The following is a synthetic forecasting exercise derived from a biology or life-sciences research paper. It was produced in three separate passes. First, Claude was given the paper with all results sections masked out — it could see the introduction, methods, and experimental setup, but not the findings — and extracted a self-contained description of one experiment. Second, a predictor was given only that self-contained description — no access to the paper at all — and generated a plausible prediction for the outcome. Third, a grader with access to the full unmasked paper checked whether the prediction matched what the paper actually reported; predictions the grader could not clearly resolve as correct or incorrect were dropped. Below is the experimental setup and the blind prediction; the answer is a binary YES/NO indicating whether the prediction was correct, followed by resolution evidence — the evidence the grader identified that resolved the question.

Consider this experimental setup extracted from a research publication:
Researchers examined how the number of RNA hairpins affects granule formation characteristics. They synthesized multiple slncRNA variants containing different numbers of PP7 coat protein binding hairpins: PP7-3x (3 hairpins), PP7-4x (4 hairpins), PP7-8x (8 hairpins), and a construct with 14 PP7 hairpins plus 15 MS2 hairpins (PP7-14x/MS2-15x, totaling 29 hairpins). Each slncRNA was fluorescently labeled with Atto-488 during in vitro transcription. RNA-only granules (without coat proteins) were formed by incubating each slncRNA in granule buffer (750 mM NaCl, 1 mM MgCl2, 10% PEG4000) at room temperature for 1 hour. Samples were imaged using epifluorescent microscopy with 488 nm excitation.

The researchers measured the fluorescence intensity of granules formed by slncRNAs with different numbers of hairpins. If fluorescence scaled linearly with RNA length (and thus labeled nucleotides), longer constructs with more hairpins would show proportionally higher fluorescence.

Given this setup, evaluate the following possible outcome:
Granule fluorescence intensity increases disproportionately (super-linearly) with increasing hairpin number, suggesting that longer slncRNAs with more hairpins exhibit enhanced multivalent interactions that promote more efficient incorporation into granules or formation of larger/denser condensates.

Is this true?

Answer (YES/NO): NO